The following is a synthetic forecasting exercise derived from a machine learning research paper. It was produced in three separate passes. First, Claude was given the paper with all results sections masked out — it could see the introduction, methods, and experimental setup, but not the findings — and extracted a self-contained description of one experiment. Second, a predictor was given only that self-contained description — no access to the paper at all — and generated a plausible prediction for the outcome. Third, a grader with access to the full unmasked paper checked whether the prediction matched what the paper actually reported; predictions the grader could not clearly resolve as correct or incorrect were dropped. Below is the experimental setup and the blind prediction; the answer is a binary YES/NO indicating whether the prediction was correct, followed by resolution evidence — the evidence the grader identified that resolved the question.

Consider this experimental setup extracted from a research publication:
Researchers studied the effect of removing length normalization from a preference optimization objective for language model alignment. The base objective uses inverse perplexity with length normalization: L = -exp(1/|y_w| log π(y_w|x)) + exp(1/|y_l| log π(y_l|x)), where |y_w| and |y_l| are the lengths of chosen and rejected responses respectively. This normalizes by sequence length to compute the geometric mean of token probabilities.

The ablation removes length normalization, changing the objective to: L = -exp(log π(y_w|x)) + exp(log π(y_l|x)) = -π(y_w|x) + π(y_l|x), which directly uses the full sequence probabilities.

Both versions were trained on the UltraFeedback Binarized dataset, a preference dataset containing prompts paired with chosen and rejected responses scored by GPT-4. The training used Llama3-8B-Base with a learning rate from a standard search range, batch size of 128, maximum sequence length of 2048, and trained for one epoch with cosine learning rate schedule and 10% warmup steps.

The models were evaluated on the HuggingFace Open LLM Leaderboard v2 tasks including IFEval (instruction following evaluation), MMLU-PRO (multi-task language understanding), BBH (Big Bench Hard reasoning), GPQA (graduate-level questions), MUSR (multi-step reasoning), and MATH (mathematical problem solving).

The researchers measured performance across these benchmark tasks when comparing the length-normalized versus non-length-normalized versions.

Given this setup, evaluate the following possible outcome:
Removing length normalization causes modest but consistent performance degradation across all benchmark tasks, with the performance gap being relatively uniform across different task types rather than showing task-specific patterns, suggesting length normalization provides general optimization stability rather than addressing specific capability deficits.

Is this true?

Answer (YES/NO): NO